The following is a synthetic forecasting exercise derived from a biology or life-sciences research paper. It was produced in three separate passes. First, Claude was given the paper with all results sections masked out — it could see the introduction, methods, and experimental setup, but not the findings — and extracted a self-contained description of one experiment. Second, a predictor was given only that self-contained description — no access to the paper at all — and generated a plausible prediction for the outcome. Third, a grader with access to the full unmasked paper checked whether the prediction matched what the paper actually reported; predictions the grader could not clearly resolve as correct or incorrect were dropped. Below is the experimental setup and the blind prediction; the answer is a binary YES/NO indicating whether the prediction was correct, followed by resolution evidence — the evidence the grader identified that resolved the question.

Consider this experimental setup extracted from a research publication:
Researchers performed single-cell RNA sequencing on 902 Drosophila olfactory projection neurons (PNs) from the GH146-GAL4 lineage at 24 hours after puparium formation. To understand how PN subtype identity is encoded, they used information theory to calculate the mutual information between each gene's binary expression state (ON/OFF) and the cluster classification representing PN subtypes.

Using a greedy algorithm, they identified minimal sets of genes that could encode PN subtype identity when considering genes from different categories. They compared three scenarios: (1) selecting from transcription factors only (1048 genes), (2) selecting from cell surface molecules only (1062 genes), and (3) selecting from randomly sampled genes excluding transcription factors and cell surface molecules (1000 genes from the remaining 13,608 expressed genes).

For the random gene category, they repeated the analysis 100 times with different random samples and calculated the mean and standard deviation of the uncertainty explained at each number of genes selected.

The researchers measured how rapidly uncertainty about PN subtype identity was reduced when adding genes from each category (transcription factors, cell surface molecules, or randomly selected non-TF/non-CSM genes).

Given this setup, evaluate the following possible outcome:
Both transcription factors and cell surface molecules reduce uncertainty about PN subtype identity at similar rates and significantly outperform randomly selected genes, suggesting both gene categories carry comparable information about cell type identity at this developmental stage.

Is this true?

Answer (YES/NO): YES